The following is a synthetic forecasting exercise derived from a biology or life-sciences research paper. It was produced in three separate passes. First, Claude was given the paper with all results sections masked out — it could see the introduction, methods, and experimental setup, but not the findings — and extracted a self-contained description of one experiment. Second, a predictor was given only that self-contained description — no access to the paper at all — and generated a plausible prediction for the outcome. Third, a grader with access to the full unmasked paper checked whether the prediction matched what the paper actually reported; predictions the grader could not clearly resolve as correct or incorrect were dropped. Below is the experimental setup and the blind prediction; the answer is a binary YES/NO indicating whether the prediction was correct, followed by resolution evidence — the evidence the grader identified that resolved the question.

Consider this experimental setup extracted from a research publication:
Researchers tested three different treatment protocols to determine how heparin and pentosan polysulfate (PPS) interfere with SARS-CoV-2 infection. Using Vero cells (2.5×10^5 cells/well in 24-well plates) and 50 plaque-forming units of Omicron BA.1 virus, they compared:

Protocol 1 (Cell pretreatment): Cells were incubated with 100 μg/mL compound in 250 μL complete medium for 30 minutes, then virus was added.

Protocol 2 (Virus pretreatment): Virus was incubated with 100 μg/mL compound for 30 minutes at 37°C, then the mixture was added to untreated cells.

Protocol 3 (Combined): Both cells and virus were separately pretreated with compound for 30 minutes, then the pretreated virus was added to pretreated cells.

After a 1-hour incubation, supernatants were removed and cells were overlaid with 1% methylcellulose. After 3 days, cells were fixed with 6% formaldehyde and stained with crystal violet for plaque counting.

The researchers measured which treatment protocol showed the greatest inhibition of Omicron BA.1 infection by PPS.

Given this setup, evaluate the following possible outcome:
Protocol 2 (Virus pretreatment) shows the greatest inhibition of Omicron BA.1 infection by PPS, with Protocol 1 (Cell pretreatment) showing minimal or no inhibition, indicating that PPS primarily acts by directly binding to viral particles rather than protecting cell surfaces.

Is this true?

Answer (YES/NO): NO